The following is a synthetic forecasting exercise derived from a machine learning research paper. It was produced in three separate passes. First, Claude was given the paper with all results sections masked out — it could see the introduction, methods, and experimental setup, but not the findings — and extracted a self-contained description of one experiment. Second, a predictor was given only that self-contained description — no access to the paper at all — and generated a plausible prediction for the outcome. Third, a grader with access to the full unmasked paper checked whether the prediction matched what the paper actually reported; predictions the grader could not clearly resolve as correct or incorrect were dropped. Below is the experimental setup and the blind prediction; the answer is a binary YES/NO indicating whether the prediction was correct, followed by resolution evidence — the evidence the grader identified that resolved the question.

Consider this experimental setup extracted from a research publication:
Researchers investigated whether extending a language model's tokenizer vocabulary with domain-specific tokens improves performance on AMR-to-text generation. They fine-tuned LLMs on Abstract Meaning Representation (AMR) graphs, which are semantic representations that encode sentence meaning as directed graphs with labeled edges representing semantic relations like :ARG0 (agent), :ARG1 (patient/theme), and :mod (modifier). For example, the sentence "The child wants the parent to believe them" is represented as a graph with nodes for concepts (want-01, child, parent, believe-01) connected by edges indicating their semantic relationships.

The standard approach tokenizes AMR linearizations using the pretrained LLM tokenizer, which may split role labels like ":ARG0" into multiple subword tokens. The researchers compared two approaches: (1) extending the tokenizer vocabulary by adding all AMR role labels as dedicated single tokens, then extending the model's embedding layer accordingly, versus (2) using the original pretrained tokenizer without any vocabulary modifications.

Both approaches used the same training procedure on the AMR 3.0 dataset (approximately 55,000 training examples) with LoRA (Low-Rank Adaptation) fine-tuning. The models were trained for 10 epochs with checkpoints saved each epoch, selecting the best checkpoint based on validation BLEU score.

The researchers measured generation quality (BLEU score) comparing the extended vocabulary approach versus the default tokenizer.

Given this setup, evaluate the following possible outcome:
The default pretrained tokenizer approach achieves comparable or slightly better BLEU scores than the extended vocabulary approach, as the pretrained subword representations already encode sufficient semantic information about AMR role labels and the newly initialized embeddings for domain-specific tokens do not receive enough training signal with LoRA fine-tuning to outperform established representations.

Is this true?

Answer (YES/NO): YES